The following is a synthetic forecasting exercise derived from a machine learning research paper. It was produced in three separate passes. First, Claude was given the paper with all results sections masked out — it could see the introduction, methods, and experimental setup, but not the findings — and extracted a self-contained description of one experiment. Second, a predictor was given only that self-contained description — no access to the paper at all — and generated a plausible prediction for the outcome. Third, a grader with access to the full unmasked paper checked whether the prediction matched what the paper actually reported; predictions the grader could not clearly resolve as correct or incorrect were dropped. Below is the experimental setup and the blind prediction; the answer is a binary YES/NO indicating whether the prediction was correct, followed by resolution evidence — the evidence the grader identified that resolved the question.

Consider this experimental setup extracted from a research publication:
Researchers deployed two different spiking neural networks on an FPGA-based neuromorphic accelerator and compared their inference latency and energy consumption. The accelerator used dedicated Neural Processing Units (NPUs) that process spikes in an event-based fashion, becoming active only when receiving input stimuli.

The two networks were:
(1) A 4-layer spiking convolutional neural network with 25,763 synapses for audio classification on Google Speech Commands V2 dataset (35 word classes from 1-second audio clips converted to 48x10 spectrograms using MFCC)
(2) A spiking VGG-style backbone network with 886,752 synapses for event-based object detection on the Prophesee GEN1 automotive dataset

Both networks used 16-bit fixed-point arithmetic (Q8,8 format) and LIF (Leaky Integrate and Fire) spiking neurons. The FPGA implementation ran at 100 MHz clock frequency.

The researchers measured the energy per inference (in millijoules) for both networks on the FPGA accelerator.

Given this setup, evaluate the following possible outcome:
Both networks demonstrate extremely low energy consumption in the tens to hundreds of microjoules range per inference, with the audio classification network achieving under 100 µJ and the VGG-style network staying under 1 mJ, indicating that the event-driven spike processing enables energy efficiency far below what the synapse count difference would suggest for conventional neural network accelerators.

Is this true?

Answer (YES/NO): NO